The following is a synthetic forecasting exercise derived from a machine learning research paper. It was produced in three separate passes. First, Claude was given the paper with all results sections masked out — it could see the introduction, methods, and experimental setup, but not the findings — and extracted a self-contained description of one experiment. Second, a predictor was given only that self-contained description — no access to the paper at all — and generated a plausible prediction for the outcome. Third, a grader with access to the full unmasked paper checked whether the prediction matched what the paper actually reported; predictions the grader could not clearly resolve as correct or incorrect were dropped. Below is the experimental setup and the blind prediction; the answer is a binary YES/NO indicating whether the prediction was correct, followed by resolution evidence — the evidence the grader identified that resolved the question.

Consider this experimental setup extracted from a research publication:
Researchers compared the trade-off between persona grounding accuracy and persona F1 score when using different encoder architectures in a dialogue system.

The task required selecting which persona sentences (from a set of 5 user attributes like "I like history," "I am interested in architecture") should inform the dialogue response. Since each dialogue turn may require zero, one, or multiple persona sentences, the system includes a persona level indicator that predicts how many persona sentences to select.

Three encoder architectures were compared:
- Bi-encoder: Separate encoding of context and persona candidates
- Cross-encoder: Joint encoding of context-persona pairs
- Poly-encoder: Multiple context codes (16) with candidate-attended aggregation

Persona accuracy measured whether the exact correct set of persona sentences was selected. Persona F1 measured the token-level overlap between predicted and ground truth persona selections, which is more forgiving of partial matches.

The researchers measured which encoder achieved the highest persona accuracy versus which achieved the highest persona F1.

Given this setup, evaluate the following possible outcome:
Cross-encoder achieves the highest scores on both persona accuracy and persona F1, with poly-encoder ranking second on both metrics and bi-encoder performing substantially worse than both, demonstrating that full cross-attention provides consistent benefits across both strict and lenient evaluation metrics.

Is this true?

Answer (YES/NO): NO